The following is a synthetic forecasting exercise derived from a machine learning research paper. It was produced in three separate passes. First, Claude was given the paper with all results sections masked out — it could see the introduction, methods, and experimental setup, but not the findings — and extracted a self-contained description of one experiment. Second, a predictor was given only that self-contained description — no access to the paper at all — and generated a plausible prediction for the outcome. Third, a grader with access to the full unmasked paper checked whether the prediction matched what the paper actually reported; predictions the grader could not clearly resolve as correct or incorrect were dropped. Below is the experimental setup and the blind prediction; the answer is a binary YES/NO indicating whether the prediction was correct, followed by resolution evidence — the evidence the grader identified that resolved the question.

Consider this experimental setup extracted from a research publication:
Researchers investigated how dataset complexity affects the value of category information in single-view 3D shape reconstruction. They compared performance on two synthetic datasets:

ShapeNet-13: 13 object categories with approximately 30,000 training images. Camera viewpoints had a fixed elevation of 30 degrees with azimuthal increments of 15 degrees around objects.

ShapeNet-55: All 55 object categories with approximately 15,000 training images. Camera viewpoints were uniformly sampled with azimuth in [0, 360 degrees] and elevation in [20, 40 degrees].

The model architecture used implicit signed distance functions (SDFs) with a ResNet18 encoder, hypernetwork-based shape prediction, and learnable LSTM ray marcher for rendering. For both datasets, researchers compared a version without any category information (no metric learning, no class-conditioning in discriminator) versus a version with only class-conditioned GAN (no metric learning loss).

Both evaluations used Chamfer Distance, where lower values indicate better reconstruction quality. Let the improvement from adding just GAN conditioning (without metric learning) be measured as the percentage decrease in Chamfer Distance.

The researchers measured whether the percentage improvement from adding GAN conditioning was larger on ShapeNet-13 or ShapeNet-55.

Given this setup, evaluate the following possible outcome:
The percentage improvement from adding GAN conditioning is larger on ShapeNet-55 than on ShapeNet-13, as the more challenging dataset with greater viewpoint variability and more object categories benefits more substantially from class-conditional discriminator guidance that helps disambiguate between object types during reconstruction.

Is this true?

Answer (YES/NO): YES